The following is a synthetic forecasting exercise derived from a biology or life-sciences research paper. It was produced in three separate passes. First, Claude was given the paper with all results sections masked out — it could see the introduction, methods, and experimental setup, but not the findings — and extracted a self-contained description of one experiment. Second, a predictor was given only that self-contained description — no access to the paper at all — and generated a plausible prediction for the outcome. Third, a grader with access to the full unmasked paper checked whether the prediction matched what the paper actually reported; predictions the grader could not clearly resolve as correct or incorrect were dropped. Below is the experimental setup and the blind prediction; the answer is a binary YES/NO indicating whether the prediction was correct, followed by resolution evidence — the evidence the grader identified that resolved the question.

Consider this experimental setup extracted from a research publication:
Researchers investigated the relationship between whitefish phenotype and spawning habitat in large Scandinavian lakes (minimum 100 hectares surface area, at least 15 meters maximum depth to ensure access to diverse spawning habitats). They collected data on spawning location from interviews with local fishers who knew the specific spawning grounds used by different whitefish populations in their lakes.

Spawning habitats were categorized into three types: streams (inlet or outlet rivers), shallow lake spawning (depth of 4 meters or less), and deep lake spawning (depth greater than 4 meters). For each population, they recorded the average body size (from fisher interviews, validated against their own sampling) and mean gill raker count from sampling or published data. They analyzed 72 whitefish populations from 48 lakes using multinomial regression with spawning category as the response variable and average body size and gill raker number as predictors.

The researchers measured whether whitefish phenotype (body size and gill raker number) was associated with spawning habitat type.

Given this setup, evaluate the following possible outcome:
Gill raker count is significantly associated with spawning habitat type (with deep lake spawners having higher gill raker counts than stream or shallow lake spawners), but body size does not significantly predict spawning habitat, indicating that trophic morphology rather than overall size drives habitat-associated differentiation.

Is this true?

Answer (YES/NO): NO